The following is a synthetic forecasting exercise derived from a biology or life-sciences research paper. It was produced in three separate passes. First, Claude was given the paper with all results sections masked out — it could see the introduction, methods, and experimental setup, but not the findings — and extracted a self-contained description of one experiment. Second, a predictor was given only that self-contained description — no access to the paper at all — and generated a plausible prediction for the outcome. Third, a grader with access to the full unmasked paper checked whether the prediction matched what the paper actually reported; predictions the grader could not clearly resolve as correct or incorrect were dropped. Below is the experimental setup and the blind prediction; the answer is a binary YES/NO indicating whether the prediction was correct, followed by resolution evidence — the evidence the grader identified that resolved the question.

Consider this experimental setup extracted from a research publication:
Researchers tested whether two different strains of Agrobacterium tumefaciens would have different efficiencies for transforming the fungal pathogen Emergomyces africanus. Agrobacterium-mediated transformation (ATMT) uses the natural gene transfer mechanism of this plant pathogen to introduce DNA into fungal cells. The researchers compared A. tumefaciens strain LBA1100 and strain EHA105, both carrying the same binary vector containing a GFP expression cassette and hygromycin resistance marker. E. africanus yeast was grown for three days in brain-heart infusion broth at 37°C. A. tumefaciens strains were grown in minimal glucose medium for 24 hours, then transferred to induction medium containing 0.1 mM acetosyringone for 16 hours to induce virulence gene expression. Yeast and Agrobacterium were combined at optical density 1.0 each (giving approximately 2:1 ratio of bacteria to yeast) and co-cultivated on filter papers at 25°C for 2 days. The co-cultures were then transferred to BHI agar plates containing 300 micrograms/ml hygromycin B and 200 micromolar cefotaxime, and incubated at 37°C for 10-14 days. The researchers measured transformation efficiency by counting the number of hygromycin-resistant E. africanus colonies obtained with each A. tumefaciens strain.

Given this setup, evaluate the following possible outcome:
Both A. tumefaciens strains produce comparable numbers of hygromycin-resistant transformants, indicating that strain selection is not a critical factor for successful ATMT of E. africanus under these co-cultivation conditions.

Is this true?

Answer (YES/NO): YES